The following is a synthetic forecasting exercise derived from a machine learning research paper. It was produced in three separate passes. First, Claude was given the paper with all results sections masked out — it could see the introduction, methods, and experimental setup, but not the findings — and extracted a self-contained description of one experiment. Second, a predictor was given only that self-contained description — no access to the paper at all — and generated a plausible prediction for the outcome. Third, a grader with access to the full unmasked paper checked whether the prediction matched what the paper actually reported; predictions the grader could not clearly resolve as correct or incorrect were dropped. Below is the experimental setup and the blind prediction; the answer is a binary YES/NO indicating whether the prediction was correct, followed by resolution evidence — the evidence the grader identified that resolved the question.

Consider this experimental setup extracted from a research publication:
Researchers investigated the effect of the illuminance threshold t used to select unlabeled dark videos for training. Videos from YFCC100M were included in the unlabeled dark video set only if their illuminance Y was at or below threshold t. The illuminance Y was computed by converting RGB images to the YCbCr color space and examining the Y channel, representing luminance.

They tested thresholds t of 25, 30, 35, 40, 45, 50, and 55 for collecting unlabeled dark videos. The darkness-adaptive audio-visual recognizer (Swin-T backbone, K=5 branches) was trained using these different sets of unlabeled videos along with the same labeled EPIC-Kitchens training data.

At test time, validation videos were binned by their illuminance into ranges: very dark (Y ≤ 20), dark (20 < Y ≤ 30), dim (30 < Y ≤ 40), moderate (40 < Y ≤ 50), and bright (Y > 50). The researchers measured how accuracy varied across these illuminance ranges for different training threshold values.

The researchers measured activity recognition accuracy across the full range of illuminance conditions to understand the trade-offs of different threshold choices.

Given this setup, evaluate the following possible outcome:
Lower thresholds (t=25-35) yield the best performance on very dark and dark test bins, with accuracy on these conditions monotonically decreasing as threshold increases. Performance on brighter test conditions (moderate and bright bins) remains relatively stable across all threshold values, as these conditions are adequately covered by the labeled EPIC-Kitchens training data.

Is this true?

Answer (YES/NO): NO